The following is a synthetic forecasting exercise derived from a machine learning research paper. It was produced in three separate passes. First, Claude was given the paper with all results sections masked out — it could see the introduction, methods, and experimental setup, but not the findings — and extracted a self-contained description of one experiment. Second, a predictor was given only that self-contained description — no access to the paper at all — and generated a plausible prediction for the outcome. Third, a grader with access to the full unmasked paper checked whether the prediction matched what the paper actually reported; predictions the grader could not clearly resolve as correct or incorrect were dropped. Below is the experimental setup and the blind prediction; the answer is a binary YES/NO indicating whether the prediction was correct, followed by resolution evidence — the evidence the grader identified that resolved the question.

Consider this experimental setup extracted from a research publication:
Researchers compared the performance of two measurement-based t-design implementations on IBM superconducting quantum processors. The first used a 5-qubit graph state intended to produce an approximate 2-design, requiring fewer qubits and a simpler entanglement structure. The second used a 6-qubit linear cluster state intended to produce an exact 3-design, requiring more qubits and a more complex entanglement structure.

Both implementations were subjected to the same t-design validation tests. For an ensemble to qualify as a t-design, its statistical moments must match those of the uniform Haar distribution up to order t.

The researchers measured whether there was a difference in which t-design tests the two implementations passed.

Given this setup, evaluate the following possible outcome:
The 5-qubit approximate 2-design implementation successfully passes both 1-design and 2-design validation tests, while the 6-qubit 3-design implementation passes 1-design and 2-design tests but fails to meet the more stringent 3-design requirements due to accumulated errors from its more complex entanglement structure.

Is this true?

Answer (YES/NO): NO